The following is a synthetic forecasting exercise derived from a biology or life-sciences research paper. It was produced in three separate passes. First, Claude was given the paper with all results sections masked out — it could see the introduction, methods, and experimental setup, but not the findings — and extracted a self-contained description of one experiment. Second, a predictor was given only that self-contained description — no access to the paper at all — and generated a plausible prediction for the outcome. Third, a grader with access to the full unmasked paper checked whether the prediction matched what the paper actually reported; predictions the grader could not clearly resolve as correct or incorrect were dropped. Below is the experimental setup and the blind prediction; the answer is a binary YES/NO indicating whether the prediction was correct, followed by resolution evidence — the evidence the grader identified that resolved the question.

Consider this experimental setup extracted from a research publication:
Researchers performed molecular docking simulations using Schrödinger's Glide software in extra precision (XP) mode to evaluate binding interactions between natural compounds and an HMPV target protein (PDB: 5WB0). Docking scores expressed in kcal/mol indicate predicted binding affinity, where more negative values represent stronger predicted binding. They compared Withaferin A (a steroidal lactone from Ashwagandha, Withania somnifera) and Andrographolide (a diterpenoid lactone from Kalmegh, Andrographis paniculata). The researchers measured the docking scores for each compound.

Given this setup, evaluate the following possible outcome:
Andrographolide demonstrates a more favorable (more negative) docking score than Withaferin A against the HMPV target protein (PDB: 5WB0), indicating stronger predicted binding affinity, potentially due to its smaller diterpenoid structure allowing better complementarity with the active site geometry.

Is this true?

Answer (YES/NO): NO